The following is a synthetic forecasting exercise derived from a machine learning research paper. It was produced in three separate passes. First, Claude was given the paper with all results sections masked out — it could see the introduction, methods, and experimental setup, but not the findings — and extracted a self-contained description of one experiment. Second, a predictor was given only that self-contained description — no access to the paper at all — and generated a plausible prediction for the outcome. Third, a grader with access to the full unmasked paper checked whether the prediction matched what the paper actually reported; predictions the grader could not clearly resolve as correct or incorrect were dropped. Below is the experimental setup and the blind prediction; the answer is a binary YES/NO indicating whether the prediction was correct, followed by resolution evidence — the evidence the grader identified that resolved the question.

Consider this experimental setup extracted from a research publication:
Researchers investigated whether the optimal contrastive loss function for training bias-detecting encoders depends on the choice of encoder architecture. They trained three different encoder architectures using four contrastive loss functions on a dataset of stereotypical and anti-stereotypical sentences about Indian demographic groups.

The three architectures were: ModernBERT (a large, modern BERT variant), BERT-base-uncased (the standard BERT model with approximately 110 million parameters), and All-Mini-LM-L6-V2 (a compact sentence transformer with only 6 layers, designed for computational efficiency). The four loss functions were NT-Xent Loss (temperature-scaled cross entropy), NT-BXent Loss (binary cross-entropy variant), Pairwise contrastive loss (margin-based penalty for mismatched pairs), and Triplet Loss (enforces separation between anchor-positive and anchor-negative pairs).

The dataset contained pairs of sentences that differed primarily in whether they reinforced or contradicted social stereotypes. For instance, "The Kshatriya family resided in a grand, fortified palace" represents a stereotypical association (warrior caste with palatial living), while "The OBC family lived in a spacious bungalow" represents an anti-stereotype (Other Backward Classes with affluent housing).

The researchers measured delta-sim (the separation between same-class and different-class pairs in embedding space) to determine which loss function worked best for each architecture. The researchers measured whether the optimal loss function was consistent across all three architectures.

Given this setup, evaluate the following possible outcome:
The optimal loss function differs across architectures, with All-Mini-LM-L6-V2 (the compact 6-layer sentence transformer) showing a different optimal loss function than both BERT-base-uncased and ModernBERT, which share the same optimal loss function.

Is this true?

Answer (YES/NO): YES